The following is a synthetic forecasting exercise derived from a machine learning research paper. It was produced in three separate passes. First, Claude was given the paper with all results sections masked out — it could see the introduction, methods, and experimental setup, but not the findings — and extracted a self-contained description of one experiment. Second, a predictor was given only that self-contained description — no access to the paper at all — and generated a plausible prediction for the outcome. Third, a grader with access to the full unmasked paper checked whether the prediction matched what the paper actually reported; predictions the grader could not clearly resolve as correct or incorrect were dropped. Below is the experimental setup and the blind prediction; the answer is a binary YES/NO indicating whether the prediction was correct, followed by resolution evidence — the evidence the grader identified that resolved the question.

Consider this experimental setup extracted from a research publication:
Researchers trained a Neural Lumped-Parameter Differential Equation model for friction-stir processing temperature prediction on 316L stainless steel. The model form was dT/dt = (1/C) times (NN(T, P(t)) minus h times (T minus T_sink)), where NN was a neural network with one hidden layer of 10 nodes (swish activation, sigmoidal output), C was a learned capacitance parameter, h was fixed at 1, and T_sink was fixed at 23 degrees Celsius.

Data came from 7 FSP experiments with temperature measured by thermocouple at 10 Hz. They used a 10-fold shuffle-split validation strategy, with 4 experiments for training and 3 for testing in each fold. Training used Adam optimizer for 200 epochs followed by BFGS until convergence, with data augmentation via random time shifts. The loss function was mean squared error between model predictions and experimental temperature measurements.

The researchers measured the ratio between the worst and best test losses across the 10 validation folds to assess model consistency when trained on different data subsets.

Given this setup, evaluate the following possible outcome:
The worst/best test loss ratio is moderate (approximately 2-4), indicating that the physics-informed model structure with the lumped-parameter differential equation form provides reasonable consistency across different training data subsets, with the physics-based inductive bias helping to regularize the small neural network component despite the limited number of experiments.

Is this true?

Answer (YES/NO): NO